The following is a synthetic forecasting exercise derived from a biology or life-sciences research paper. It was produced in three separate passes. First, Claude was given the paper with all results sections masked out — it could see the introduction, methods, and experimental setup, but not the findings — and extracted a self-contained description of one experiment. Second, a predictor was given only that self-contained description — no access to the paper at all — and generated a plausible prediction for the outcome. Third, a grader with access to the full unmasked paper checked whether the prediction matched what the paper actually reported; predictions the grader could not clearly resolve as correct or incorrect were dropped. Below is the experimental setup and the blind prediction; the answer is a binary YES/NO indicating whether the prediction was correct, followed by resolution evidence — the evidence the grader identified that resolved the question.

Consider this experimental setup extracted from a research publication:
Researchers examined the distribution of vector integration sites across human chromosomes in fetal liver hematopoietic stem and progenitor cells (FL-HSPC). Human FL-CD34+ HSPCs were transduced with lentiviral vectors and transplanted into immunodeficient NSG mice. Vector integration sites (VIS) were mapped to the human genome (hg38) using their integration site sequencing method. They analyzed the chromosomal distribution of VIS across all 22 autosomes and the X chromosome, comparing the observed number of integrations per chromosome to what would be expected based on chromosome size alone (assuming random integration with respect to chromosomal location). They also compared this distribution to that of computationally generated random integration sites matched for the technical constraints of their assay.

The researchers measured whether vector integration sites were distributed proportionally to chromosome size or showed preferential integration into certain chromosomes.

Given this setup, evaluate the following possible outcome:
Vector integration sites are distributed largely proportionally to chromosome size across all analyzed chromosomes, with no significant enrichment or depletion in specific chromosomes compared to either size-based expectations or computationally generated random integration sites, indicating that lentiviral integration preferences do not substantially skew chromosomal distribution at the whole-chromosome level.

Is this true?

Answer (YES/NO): NO